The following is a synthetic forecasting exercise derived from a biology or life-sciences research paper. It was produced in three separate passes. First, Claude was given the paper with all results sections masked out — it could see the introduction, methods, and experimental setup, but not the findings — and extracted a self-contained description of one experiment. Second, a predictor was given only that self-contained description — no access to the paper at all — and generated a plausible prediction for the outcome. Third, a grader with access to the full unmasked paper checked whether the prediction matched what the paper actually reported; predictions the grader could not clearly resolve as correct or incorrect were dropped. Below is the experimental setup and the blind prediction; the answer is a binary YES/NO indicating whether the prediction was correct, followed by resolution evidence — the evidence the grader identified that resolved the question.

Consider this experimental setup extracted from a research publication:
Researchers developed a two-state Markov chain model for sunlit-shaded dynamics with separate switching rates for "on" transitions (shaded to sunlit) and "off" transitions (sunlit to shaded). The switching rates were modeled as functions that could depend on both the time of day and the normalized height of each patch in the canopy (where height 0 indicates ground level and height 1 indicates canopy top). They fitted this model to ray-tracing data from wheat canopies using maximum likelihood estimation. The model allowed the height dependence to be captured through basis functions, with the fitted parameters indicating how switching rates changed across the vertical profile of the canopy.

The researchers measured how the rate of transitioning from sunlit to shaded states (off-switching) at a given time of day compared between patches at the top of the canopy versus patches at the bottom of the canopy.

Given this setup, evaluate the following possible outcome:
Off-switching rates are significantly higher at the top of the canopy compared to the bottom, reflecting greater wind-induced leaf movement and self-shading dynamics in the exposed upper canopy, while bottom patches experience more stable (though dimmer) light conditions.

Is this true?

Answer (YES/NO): NO